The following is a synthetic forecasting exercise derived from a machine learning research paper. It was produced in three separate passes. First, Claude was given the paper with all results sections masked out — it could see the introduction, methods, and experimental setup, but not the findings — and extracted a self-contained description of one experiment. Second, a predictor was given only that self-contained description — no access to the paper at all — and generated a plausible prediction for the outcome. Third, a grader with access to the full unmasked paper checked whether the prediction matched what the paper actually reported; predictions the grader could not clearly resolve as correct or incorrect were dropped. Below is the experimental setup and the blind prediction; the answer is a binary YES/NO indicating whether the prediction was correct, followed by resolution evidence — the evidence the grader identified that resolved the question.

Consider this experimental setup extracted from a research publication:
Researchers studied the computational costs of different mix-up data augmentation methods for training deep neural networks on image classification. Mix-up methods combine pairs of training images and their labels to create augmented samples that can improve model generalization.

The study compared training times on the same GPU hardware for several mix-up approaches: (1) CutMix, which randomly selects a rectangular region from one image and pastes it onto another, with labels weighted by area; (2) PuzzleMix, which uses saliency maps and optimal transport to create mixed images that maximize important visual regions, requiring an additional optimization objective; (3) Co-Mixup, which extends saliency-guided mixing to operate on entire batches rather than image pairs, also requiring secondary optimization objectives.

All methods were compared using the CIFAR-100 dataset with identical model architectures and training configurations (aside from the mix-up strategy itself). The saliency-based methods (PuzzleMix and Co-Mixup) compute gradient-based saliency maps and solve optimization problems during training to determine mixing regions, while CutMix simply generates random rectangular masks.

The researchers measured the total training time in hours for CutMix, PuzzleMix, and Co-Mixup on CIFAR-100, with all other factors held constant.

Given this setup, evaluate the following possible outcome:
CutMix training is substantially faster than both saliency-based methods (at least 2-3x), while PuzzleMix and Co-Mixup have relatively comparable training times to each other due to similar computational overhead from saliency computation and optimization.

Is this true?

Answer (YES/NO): NO